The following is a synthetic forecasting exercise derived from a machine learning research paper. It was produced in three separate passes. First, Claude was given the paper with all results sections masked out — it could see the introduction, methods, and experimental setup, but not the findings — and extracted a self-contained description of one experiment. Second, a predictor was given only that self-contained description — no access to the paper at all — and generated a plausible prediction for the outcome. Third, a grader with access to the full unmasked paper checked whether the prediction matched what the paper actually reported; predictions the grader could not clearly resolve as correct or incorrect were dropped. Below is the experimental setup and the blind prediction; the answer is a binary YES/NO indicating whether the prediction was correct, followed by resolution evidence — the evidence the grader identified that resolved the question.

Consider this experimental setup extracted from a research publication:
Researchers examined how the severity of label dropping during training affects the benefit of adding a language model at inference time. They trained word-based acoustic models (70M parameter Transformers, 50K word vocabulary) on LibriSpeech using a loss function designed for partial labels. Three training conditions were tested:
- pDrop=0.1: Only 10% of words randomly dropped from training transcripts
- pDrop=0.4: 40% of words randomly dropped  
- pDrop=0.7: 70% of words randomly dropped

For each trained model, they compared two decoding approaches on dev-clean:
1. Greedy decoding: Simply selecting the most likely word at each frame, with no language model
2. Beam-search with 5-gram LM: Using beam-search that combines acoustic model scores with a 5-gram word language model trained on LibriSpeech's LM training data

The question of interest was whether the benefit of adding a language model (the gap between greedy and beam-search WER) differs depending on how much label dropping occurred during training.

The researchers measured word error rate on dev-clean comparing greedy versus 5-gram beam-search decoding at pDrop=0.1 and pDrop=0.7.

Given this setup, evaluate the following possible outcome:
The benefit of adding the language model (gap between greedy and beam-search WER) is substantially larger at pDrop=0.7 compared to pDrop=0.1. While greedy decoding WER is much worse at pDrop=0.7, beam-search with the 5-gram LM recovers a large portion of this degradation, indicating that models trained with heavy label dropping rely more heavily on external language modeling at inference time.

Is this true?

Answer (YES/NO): NO